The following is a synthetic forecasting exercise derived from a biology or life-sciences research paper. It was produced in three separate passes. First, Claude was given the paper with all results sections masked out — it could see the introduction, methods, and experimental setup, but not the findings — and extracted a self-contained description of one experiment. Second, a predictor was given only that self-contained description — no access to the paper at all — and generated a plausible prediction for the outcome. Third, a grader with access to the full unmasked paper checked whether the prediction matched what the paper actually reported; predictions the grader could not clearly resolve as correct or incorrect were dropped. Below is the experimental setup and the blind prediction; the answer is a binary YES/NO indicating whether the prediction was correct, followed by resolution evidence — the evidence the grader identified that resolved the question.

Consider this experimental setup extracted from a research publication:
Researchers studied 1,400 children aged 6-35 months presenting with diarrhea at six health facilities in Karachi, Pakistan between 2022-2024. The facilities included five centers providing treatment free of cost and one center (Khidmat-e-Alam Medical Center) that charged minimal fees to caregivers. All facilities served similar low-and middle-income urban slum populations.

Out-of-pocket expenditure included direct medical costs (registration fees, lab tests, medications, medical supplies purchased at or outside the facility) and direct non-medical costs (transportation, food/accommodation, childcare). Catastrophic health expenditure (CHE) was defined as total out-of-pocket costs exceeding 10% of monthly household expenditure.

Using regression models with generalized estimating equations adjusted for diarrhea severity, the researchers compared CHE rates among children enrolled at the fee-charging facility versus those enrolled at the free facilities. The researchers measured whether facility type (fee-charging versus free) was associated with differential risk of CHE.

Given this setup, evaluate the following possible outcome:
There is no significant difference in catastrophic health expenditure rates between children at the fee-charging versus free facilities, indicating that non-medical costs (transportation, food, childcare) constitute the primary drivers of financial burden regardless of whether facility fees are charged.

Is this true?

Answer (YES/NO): NO